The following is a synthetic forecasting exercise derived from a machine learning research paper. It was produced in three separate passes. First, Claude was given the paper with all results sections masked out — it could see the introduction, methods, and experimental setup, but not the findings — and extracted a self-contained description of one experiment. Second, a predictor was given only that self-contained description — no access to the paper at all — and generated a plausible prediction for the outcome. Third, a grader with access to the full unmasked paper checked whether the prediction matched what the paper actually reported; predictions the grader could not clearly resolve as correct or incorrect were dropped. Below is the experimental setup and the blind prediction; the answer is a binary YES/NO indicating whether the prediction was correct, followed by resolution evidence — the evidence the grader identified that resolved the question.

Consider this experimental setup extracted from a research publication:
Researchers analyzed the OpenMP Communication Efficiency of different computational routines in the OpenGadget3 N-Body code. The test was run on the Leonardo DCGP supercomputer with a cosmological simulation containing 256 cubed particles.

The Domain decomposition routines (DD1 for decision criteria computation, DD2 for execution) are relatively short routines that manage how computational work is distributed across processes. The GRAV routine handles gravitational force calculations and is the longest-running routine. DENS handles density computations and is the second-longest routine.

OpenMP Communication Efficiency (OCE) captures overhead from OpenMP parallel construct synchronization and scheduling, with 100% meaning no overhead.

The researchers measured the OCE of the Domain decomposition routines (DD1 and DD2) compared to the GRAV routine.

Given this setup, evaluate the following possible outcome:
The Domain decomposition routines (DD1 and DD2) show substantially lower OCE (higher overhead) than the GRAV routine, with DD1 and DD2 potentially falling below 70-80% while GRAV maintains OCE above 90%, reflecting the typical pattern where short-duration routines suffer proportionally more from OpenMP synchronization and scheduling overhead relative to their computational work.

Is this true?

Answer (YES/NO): YES